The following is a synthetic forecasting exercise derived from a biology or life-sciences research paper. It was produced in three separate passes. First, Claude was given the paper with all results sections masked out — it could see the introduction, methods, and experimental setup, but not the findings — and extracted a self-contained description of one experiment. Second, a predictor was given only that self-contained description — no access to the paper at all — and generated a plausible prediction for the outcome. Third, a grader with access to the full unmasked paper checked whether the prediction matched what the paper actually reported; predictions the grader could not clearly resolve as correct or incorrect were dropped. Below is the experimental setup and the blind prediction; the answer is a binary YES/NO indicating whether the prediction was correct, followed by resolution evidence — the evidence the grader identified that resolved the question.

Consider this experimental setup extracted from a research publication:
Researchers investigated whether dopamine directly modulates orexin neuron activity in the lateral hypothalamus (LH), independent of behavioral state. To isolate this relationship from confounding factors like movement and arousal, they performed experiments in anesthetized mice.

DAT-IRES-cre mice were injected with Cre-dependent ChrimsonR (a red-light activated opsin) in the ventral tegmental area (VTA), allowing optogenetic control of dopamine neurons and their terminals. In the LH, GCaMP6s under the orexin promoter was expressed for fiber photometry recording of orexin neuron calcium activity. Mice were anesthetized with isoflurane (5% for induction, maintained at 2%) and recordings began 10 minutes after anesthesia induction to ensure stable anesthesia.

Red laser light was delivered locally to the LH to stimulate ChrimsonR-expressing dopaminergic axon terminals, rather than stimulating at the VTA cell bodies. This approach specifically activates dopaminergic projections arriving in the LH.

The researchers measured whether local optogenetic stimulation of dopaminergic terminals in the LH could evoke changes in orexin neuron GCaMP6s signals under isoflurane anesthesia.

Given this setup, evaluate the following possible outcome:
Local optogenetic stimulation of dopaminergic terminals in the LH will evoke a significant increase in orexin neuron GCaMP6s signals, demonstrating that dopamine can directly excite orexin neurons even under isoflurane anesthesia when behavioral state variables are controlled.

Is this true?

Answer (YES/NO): YES